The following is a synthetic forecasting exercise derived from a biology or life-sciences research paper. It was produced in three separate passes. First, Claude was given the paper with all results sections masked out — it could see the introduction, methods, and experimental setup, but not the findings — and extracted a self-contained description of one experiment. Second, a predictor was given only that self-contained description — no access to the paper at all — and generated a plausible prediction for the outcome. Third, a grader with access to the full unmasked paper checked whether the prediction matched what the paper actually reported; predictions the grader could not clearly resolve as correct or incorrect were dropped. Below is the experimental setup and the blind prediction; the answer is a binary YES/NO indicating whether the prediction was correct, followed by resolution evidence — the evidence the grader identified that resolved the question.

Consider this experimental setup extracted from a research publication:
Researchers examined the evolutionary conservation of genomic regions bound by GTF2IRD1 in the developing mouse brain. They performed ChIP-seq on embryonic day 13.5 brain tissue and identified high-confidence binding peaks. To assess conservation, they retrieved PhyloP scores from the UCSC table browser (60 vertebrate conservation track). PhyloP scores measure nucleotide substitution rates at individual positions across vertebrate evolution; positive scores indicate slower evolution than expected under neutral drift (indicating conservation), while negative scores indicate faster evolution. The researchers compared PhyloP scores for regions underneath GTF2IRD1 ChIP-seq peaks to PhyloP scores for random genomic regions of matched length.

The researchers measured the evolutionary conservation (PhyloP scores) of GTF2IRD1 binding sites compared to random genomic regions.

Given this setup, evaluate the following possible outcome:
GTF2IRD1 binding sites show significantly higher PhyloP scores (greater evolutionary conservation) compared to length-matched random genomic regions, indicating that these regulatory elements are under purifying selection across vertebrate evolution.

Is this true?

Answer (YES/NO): YES